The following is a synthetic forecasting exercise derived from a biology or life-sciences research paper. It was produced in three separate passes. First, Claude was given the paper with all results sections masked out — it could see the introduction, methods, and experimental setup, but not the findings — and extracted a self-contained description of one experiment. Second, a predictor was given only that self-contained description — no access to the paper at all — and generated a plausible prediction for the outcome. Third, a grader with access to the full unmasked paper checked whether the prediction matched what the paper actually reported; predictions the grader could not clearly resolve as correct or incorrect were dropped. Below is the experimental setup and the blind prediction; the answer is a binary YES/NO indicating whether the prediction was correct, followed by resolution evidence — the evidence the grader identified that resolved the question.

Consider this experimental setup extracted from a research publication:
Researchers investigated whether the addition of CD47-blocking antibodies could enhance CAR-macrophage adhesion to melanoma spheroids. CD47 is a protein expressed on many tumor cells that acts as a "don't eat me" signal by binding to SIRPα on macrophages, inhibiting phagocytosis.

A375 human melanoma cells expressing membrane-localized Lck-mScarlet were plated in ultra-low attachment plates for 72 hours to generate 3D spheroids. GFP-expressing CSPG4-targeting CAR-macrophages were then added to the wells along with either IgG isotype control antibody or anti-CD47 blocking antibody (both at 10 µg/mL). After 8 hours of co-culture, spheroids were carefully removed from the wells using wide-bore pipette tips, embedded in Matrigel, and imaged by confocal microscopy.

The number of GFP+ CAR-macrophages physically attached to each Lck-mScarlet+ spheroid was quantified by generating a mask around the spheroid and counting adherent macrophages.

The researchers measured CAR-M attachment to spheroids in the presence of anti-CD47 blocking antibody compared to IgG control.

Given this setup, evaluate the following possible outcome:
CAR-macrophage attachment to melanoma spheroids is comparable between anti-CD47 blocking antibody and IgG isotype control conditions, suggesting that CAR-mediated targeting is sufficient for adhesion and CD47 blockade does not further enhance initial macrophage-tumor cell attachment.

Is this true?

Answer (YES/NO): YES